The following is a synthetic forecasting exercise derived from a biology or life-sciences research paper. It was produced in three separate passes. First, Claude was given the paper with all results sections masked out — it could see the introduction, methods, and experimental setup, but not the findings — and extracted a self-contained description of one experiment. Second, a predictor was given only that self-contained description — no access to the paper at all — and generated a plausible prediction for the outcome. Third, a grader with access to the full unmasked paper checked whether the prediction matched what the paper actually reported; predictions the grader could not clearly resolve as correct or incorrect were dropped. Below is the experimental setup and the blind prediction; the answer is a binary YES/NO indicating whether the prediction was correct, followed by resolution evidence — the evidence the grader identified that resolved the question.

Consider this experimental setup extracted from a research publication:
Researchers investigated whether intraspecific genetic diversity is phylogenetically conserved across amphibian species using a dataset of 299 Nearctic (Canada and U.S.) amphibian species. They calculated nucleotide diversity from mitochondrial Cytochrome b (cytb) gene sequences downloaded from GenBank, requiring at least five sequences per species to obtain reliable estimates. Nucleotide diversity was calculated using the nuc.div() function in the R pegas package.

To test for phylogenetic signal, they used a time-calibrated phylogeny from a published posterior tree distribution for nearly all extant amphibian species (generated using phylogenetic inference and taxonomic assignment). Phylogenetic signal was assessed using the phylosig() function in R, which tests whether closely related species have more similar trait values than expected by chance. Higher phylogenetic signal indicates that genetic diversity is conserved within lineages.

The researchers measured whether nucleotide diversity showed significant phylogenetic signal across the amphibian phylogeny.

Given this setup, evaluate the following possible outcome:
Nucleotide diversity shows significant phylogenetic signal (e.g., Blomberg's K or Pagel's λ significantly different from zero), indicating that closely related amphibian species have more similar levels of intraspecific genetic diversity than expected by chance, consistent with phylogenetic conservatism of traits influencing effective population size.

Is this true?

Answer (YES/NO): YES